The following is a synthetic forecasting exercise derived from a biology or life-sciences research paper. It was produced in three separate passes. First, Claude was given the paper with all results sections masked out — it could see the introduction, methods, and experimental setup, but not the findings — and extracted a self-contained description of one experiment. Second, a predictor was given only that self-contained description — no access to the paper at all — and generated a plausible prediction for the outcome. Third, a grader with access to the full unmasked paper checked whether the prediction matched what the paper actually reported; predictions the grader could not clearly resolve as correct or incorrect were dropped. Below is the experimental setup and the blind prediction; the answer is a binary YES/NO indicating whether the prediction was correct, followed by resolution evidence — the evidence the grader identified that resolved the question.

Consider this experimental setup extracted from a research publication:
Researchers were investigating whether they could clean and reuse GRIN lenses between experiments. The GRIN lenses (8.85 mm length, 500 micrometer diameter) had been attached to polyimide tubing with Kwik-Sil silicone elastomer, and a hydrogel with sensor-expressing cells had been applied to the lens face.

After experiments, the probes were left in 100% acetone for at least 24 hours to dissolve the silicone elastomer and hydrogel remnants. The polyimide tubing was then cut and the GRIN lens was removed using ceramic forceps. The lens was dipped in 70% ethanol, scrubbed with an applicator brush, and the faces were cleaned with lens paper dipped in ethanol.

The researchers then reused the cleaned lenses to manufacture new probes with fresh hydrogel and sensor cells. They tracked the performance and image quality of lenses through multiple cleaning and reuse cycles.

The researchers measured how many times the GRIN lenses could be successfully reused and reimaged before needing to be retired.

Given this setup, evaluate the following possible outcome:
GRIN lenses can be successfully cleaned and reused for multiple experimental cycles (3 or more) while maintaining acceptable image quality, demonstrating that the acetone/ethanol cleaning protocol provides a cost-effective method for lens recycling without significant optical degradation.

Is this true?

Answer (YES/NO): YES